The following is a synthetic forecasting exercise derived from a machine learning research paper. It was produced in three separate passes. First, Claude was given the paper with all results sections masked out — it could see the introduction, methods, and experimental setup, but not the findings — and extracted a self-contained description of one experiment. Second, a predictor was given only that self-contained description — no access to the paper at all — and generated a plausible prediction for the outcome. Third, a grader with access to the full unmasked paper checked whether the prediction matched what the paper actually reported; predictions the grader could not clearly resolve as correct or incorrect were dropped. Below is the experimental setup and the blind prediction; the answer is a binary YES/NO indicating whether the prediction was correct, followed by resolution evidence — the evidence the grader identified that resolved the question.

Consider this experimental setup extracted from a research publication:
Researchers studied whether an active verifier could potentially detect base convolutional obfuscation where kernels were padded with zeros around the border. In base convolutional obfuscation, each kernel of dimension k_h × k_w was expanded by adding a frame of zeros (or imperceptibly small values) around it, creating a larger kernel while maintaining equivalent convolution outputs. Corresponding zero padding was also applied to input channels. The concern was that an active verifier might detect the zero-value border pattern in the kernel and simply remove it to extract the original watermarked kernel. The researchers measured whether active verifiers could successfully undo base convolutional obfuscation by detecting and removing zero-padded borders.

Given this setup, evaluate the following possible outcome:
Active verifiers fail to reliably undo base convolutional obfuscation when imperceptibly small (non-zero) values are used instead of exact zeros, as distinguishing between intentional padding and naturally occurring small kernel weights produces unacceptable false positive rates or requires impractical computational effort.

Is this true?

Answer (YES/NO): NO